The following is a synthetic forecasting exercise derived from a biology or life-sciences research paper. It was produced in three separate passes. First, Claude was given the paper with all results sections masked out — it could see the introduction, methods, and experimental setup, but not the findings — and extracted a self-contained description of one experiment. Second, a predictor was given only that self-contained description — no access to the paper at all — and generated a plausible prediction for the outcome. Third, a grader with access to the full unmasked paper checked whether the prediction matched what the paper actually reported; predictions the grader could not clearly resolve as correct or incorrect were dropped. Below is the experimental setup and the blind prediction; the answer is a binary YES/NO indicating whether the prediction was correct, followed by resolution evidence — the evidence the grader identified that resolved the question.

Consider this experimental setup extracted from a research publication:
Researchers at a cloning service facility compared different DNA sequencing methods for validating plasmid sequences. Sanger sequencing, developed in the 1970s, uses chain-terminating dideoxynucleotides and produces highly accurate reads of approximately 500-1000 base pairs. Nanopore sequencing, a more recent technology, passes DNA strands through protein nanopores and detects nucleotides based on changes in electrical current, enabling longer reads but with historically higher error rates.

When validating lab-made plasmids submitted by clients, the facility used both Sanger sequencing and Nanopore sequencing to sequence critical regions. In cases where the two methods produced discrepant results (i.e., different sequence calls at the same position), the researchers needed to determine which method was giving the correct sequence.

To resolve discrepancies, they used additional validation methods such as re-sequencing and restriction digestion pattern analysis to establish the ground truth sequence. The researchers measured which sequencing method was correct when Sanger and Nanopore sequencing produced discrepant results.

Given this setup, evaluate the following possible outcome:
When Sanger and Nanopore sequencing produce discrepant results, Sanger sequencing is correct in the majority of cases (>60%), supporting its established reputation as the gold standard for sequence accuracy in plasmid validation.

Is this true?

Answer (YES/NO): YES